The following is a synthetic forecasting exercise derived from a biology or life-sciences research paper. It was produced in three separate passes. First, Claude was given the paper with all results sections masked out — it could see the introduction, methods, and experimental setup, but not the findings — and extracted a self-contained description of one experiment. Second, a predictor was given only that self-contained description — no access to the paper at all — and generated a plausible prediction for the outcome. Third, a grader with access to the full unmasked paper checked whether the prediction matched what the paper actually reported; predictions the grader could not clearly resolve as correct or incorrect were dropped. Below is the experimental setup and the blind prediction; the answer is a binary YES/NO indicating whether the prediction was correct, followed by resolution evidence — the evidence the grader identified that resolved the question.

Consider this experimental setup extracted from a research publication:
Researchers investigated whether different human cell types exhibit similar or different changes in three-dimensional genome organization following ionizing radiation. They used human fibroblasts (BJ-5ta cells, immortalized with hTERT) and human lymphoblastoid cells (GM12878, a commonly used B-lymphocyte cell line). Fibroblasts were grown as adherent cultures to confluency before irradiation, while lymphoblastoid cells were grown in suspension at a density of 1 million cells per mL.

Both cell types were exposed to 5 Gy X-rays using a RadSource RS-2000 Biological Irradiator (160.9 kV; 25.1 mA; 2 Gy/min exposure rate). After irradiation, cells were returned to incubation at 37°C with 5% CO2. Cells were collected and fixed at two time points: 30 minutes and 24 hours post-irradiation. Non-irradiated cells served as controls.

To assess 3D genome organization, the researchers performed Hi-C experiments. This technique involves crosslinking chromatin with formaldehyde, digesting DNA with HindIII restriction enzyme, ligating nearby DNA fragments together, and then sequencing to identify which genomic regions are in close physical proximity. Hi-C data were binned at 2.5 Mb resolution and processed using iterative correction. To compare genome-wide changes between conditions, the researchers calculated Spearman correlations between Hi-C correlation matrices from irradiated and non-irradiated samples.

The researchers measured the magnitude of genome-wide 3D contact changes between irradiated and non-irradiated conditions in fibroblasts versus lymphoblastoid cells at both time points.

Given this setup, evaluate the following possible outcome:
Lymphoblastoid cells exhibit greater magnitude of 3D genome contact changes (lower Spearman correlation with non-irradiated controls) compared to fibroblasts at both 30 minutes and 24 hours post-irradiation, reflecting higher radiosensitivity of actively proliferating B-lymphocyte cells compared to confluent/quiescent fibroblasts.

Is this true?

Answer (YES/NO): YES